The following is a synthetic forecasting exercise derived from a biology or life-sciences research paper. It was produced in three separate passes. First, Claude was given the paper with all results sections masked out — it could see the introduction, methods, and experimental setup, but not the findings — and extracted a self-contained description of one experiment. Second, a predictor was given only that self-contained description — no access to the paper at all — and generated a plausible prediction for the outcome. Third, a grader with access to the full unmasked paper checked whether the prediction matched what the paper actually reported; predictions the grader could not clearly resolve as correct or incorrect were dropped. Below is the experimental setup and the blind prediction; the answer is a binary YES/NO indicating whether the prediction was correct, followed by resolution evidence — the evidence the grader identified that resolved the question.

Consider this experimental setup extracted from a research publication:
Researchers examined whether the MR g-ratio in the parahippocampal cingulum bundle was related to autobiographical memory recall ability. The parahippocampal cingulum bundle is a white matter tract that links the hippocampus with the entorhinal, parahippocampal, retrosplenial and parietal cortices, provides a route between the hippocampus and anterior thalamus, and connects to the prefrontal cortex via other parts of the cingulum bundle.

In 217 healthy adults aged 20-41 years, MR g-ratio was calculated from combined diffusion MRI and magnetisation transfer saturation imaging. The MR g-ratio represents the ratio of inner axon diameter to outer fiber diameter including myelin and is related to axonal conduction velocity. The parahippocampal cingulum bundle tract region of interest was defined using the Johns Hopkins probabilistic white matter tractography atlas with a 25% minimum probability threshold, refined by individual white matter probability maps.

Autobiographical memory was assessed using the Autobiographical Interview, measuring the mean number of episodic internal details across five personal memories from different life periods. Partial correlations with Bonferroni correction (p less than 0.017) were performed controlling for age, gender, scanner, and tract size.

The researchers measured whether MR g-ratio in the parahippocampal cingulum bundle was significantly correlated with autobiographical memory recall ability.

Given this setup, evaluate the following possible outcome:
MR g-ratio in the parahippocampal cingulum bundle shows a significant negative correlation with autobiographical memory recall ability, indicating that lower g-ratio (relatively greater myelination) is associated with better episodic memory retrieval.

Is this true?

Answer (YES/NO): NO